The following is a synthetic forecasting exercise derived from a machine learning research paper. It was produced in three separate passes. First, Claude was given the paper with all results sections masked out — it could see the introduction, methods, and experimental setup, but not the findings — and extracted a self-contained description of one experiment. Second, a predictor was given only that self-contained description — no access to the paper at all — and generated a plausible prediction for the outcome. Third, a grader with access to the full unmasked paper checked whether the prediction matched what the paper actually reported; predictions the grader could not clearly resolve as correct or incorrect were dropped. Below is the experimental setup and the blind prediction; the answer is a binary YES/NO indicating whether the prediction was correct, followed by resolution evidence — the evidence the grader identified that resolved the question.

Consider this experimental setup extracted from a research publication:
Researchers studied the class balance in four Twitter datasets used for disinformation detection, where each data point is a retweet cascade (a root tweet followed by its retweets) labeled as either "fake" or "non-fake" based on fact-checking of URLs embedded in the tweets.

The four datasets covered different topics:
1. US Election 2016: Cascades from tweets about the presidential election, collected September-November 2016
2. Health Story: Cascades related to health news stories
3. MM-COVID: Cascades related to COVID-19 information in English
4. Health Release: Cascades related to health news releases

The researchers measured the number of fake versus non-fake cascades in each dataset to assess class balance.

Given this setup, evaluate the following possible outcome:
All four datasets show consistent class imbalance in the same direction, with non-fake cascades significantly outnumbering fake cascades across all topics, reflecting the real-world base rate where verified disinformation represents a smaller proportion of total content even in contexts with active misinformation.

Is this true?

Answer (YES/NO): NO